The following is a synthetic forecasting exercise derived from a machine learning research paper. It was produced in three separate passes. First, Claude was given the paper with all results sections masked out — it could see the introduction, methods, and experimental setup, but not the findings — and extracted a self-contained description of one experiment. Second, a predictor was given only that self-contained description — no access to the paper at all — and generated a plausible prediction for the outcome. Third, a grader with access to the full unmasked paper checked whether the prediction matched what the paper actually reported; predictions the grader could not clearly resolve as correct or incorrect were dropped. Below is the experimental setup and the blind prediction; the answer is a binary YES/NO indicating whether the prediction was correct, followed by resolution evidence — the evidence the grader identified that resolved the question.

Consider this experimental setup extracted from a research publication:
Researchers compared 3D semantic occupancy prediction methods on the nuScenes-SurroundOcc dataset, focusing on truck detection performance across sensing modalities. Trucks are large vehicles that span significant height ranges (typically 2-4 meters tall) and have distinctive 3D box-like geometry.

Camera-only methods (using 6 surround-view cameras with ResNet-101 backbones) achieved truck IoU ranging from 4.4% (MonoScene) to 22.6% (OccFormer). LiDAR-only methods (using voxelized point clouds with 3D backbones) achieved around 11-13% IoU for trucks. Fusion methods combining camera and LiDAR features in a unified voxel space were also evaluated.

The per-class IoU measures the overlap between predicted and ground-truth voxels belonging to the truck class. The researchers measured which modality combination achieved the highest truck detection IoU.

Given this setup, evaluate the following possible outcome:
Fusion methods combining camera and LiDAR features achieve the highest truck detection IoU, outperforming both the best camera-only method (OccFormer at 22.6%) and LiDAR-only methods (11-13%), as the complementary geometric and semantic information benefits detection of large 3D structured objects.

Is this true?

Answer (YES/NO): YES